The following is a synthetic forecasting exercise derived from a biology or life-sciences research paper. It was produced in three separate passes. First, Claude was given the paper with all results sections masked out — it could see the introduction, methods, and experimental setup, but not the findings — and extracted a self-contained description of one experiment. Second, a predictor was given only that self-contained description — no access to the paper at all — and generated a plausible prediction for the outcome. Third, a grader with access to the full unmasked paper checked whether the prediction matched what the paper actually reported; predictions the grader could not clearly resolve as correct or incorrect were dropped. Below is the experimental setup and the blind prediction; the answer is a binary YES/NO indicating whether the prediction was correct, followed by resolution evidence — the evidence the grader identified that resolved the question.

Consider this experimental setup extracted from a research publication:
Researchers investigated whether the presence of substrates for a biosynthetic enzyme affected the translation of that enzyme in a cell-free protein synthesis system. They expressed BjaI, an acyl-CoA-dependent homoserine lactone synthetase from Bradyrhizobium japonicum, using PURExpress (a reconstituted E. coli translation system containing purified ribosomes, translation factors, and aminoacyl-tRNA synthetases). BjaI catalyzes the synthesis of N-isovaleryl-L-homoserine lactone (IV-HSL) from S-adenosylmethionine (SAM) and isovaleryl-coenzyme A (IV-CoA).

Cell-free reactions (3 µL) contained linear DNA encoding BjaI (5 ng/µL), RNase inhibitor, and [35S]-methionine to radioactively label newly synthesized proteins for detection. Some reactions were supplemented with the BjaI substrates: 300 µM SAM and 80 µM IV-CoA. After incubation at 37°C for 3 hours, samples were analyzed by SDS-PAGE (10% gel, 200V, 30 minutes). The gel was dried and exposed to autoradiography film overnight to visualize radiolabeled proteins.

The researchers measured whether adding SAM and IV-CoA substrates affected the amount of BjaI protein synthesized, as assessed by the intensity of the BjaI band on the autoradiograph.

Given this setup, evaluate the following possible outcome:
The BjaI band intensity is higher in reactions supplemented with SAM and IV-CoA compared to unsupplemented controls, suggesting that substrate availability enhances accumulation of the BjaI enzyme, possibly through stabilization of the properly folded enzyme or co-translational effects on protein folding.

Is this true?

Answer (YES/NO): NO